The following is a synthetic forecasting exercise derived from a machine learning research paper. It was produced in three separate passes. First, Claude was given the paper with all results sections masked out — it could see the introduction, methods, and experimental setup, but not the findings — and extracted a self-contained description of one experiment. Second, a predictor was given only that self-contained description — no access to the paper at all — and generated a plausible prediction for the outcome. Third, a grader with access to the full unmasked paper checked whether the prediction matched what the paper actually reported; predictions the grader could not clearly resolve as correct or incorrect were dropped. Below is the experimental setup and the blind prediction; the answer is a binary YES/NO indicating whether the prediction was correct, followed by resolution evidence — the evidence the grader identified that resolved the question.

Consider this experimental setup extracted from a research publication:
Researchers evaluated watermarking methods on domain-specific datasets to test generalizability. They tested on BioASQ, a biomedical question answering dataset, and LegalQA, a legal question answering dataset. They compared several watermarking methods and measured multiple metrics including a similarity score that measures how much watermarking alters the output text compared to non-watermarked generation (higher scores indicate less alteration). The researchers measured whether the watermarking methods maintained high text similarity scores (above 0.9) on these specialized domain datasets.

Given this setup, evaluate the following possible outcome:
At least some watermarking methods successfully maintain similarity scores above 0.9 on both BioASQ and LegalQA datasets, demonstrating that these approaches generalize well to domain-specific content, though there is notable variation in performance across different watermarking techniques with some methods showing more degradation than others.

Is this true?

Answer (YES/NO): YES